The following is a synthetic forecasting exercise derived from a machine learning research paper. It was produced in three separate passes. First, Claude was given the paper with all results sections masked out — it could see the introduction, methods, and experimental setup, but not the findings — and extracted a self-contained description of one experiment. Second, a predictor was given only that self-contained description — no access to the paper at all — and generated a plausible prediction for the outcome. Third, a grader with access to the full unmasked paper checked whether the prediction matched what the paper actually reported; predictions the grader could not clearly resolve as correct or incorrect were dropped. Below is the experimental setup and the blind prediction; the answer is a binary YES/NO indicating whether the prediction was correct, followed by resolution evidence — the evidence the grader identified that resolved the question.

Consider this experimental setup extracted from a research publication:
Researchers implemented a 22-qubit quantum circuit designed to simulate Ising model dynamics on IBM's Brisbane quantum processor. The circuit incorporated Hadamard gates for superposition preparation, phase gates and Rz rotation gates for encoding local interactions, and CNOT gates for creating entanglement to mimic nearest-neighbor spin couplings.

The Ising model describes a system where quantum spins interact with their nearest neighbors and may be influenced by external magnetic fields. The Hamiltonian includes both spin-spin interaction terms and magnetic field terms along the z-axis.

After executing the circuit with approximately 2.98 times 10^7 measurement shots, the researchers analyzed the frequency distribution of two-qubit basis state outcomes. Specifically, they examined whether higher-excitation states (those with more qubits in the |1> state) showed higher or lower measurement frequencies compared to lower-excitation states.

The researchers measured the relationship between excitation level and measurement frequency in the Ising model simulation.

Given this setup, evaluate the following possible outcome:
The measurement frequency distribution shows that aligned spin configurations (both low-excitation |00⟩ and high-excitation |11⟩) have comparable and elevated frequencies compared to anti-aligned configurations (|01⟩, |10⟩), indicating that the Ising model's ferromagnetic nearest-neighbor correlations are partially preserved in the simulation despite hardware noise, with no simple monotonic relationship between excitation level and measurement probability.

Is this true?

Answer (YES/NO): NO